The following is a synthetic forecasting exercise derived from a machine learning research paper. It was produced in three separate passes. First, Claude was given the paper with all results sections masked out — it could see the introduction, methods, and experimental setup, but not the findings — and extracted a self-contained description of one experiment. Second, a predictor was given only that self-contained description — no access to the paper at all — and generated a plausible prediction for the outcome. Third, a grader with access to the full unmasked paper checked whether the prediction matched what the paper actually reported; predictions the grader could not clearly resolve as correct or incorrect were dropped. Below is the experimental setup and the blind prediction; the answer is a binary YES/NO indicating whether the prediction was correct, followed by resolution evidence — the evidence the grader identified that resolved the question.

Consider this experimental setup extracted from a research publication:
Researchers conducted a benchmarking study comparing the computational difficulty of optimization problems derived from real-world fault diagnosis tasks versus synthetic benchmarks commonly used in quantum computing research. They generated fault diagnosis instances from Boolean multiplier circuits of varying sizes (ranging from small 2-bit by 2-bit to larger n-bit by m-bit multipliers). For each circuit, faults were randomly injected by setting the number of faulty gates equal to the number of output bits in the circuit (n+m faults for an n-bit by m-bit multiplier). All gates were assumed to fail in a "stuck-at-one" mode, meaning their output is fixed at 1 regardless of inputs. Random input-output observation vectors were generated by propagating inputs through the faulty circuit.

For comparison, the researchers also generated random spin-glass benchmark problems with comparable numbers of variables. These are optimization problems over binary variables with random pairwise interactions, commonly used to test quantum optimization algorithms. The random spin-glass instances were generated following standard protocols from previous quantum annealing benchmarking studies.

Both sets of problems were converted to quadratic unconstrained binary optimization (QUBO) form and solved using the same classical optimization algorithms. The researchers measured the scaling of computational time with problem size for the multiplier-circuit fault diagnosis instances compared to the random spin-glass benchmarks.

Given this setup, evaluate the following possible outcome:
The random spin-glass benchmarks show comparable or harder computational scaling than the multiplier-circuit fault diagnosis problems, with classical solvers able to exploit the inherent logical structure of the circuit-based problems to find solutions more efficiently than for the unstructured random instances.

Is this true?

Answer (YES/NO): NO